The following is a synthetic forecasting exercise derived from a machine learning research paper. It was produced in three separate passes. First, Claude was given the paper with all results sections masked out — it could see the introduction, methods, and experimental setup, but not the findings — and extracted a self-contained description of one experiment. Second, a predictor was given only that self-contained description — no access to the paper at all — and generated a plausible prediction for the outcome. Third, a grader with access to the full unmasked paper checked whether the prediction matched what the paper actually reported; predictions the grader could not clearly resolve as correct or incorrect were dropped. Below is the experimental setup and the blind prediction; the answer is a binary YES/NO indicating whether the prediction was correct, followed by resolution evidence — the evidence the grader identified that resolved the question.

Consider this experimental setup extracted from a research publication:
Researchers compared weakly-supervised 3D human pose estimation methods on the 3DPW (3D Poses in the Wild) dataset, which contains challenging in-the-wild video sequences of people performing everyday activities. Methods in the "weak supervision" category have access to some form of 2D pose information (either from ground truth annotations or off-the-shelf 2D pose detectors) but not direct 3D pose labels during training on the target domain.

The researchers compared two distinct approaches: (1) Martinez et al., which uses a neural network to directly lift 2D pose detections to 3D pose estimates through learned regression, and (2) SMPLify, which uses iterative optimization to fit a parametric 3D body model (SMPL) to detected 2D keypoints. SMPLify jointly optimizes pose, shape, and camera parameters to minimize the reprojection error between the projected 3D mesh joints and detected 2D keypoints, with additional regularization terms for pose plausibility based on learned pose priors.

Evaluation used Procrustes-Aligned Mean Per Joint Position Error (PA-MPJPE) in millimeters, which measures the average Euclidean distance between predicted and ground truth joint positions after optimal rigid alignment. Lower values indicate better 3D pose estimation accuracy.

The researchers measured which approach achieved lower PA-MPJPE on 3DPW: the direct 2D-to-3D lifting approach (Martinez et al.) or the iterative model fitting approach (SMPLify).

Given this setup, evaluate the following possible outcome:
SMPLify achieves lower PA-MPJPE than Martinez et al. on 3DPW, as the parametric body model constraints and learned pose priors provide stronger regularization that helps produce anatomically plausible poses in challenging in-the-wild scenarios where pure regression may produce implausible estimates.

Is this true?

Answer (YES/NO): YES